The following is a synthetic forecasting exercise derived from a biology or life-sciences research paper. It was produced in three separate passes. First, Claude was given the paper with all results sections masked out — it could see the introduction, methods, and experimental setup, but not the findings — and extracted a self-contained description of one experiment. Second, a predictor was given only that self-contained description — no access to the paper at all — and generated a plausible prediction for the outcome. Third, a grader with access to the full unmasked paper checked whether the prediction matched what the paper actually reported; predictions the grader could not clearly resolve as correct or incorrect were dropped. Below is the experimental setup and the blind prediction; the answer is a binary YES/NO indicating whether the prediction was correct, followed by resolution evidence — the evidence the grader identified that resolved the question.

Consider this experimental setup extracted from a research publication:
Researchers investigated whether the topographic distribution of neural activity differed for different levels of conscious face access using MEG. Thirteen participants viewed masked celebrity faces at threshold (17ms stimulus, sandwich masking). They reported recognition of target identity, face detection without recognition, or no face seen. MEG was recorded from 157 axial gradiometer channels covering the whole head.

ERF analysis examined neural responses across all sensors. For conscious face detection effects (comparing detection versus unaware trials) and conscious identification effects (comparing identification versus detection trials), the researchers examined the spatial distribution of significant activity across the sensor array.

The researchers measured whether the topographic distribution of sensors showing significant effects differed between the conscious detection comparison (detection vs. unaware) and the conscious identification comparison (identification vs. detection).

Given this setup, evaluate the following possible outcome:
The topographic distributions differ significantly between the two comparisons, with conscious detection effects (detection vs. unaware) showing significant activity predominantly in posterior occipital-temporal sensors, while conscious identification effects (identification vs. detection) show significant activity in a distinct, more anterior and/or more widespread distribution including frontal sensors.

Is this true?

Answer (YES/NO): NO